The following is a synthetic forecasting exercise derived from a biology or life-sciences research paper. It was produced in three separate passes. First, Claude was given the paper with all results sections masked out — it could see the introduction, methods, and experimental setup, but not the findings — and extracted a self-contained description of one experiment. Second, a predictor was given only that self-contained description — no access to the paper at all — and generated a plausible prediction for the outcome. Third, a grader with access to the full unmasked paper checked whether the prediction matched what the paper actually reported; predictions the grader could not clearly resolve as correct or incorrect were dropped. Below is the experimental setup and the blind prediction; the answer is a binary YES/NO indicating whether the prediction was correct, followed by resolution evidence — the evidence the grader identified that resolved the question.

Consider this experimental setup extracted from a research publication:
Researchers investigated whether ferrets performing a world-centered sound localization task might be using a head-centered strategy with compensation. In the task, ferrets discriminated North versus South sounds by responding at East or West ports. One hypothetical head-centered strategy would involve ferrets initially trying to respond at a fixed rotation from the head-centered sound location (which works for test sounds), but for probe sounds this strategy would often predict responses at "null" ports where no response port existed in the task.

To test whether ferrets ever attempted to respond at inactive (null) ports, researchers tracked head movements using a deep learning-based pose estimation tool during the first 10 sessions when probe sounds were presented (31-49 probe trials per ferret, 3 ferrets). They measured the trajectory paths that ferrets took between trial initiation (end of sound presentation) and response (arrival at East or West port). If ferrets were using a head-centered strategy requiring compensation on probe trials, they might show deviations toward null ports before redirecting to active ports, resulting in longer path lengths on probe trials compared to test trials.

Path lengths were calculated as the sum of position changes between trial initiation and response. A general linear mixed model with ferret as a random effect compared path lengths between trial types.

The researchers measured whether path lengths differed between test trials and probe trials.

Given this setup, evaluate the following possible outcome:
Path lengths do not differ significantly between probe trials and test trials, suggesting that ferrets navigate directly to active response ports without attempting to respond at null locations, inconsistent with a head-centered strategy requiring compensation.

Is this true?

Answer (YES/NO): YES